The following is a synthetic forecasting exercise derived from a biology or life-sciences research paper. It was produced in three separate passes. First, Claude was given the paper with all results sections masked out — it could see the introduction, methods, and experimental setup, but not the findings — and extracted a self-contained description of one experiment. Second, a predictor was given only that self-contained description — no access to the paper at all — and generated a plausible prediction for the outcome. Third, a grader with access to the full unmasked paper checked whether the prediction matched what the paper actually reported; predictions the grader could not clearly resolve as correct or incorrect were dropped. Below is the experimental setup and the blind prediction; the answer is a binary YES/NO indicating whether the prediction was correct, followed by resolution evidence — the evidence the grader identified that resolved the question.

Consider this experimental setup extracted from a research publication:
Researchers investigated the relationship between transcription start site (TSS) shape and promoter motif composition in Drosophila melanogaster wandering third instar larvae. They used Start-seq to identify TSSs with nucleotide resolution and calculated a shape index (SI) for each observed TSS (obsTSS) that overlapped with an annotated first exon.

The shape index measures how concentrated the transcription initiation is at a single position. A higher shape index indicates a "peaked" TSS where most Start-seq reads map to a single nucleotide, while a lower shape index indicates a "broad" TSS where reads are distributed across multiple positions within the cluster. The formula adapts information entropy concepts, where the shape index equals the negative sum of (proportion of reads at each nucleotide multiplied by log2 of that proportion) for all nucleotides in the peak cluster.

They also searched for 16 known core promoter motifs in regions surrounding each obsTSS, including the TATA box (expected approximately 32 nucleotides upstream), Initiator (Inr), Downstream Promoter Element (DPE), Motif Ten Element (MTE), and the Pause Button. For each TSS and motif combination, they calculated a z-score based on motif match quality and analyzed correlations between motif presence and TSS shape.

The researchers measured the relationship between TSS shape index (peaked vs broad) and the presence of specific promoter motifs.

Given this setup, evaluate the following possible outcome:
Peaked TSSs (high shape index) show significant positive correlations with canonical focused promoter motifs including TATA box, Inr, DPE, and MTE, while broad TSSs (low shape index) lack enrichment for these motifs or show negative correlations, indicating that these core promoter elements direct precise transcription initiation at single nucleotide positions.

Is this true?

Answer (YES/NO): YES